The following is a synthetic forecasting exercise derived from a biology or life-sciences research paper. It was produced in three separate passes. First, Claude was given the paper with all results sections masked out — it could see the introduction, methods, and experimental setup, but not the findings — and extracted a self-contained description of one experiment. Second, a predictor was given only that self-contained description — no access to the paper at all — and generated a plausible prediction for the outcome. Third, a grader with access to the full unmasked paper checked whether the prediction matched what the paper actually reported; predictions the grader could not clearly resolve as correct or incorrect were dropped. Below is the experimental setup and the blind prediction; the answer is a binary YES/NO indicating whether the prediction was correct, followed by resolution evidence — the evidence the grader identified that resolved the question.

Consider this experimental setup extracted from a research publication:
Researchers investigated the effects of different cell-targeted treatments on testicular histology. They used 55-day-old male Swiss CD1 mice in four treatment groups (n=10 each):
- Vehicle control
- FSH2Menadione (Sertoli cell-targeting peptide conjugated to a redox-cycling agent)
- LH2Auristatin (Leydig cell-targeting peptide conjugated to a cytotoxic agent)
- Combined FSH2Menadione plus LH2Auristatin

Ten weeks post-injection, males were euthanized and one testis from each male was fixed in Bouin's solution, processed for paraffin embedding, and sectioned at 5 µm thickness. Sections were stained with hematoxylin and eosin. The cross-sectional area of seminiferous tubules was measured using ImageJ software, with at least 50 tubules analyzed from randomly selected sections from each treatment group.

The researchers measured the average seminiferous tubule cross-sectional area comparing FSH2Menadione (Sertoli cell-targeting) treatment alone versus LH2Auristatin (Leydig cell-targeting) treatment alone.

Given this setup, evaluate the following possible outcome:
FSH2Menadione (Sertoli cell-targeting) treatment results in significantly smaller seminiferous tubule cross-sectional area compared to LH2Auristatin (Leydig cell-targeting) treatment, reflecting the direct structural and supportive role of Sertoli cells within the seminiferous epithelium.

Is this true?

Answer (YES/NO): NO